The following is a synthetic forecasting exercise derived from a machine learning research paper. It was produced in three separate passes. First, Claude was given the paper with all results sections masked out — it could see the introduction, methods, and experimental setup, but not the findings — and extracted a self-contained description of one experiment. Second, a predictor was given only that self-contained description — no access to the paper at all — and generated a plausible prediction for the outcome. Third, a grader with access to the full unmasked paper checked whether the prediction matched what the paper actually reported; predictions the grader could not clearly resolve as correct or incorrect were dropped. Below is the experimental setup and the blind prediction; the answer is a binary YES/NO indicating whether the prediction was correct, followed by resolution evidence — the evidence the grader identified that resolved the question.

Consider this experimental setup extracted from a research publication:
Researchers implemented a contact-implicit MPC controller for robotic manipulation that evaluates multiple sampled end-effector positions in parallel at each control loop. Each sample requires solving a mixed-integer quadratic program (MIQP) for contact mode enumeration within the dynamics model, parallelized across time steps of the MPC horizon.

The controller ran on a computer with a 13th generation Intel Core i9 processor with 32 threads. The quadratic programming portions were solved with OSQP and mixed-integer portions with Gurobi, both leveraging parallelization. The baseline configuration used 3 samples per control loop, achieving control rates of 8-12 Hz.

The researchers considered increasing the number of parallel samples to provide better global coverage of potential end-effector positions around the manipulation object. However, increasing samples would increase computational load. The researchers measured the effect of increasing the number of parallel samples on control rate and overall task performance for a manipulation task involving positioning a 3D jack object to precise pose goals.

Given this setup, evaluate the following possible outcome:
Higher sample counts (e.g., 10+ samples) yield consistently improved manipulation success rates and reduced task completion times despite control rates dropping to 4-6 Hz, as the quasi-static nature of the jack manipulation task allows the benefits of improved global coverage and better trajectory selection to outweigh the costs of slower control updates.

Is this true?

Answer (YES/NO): NO